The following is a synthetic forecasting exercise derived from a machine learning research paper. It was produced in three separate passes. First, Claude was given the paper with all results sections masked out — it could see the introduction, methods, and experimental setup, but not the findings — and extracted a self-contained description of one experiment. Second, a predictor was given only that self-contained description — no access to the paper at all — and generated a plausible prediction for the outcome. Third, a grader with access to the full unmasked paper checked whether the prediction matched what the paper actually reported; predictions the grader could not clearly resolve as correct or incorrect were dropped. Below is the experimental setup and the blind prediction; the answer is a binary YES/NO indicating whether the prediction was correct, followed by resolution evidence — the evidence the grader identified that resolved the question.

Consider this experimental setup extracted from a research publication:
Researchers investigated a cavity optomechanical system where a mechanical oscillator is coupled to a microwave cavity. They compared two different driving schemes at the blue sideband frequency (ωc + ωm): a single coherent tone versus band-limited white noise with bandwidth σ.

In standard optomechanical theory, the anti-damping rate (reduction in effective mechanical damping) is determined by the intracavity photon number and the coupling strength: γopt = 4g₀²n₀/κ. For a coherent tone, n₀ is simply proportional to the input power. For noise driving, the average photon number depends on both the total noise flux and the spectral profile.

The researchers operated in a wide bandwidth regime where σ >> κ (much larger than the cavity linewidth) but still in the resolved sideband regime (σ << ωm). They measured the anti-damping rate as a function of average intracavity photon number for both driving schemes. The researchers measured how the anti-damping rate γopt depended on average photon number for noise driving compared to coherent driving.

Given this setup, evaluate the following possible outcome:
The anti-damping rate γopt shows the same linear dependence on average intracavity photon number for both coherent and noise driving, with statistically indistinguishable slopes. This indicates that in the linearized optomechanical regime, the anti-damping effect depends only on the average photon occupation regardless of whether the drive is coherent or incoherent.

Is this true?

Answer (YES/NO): NO